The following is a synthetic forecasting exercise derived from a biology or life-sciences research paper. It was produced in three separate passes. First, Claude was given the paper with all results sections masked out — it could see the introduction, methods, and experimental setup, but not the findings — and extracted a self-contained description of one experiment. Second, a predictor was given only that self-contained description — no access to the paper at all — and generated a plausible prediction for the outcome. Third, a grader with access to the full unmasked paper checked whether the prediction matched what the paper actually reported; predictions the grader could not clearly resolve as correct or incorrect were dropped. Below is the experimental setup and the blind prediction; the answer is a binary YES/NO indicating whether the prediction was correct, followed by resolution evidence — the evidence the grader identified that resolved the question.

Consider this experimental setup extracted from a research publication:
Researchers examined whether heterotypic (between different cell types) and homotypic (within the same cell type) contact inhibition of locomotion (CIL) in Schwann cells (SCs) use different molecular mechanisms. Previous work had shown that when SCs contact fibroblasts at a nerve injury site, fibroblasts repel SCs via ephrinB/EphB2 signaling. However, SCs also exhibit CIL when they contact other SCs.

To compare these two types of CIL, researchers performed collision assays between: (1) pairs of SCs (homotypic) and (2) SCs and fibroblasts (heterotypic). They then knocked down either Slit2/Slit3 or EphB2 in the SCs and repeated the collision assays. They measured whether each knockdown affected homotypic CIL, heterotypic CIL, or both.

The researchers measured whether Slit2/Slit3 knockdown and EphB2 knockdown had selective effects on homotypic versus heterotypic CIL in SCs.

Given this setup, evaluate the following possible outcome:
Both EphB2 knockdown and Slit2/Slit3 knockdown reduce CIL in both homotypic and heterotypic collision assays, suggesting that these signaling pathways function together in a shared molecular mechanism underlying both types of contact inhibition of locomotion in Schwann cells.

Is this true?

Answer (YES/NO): NO